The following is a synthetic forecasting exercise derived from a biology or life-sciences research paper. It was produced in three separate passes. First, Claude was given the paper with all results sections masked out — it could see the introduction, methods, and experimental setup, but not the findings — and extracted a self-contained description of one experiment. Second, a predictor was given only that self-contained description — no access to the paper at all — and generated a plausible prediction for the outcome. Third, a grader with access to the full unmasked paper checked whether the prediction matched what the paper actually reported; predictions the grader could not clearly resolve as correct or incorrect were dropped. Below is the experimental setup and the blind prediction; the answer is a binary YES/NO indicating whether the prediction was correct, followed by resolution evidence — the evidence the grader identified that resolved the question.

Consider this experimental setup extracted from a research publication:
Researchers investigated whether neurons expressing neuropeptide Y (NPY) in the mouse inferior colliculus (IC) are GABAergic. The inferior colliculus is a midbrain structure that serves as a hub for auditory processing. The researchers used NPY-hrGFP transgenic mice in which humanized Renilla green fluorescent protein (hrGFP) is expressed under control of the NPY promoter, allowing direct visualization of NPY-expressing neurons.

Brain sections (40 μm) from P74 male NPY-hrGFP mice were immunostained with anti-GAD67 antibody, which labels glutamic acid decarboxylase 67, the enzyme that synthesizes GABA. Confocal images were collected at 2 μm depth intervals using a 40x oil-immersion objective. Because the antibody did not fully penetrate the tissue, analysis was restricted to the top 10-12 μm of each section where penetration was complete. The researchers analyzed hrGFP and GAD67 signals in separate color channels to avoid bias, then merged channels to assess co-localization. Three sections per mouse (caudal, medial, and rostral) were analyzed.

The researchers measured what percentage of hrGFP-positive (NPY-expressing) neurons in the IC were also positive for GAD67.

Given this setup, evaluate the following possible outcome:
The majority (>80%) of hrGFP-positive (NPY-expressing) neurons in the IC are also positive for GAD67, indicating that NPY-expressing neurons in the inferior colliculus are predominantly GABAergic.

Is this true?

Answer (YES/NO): YES